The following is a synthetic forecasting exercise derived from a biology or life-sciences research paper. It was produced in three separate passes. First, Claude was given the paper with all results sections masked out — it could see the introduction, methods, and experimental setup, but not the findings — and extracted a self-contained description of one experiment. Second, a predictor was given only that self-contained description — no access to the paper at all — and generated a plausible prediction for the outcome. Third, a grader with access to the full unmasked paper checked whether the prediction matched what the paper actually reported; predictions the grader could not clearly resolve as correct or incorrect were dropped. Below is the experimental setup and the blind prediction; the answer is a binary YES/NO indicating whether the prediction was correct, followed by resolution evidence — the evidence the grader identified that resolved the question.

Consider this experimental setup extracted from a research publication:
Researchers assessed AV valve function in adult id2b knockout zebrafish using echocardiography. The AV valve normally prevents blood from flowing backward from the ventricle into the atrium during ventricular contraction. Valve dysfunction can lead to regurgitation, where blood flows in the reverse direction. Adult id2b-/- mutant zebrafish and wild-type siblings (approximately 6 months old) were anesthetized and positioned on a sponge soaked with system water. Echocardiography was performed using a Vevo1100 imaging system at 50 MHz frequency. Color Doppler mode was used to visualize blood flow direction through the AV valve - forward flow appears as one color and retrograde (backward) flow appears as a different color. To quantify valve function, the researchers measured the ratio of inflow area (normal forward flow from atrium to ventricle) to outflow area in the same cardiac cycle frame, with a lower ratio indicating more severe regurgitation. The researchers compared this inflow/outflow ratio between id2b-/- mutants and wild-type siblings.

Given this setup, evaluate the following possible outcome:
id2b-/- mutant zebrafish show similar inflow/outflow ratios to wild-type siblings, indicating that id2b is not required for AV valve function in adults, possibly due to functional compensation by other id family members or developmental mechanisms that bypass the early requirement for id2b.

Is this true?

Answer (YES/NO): NO